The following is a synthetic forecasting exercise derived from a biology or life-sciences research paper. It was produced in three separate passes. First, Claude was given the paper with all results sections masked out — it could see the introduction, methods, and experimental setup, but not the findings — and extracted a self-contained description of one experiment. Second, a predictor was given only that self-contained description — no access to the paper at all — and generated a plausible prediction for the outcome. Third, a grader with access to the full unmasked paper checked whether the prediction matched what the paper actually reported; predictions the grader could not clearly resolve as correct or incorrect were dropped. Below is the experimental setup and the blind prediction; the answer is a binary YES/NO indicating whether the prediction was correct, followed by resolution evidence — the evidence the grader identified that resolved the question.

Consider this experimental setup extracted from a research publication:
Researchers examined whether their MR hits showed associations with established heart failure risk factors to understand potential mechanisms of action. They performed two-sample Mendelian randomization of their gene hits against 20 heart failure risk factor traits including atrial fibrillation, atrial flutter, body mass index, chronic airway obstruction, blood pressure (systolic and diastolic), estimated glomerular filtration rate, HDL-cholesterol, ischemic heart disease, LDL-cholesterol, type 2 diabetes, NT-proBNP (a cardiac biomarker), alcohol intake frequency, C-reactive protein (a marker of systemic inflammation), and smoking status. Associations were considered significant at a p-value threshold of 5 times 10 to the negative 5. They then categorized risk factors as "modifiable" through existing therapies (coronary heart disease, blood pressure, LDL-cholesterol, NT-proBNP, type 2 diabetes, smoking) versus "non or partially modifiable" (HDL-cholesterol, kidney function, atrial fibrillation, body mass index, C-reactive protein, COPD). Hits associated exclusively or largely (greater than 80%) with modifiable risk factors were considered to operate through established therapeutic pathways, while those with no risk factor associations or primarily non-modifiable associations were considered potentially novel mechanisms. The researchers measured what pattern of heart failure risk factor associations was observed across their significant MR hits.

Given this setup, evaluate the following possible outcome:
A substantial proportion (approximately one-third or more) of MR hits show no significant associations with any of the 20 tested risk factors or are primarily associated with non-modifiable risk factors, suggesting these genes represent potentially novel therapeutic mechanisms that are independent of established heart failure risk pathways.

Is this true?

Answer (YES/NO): NO